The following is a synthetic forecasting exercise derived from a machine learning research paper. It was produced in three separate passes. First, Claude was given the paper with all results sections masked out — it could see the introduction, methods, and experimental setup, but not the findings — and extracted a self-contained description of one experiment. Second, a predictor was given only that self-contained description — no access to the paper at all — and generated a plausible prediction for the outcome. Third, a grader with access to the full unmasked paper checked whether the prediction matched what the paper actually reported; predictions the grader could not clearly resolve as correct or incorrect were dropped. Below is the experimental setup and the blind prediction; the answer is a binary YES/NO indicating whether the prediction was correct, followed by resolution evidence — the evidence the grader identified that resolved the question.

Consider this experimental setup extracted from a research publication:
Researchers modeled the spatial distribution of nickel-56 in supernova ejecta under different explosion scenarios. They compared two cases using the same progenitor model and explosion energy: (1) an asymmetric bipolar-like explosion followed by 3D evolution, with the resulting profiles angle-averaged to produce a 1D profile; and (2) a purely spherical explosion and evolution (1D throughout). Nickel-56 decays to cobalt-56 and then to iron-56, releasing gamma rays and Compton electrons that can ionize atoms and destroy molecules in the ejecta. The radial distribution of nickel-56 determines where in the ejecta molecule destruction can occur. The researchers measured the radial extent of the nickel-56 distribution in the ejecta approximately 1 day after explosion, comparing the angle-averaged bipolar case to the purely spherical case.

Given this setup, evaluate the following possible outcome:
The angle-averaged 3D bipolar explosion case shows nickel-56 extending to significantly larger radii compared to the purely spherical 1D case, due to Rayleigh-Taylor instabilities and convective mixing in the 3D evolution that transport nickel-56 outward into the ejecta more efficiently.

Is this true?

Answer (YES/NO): NO